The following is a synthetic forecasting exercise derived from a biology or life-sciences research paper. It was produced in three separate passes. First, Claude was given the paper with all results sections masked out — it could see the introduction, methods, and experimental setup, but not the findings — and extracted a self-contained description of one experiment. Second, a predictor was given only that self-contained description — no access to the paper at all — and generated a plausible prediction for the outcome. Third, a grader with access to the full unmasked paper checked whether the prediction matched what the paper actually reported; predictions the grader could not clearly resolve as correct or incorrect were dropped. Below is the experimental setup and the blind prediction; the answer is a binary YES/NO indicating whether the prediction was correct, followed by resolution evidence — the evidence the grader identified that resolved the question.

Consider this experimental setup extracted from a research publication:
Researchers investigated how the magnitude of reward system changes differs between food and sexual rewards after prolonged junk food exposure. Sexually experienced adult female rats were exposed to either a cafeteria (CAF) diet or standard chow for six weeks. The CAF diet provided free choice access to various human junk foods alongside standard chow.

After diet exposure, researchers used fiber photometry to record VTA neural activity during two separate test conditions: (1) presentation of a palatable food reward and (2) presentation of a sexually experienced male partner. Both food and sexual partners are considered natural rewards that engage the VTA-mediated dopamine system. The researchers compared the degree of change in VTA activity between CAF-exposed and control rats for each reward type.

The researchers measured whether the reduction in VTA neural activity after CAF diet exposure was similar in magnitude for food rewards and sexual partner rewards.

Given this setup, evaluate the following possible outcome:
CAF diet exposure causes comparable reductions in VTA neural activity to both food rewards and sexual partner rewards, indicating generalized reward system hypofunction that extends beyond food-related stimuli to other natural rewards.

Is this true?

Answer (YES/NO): NO